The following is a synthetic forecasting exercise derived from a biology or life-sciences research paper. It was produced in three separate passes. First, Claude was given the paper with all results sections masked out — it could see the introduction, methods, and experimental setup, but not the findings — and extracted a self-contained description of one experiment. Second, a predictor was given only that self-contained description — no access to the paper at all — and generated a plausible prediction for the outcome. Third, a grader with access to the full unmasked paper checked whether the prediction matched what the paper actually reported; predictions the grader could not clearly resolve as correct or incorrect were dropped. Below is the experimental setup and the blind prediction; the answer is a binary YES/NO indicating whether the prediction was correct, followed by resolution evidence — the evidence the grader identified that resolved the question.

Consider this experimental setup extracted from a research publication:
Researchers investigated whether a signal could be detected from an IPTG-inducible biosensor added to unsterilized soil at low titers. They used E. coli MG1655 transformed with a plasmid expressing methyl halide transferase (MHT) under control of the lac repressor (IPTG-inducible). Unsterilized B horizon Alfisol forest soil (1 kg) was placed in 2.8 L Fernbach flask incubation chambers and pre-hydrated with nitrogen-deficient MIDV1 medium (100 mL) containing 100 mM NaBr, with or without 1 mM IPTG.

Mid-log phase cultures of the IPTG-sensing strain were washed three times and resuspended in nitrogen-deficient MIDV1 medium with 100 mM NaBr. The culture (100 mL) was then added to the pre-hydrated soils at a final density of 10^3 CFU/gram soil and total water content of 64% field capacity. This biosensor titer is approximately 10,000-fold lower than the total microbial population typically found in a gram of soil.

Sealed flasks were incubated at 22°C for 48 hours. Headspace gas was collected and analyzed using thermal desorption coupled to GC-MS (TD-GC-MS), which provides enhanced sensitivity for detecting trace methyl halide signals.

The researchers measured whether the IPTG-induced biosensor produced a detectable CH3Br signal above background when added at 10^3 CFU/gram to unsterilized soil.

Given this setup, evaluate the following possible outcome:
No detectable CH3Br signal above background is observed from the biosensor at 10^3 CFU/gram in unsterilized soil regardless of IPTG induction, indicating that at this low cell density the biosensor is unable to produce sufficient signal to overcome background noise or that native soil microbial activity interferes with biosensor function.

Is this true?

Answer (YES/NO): NO